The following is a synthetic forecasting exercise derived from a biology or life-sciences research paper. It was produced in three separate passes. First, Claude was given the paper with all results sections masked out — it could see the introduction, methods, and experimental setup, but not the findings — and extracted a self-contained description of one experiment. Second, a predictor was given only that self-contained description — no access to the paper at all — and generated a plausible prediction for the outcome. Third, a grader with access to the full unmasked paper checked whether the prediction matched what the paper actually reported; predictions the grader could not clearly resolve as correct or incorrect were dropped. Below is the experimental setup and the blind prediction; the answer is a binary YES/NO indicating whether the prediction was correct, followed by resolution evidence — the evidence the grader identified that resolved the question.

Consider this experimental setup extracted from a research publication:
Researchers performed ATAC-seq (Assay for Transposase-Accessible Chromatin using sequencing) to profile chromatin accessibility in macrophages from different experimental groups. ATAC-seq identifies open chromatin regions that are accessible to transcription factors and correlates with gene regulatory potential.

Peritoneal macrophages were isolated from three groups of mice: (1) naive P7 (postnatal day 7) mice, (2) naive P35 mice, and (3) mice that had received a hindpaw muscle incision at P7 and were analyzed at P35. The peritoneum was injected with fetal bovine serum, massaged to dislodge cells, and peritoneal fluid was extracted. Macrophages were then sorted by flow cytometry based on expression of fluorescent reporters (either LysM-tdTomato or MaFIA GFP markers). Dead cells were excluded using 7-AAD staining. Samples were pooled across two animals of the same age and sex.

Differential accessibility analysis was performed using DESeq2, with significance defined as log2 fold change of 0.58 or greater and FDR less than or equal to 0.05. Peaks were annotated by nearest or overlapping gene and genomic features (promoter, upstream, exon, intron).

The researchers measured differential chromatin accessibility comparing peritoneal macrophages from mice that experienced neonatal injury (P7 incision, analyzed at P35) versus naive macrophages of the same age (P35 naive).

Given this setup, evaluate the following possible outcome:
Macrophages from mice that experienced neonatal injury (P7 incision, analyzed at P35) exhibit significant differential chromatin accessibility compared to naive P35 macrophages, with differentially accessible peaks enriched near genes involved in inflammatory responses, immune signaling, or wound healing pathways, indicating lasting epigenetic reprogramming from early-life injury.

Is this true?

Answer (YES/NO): NO